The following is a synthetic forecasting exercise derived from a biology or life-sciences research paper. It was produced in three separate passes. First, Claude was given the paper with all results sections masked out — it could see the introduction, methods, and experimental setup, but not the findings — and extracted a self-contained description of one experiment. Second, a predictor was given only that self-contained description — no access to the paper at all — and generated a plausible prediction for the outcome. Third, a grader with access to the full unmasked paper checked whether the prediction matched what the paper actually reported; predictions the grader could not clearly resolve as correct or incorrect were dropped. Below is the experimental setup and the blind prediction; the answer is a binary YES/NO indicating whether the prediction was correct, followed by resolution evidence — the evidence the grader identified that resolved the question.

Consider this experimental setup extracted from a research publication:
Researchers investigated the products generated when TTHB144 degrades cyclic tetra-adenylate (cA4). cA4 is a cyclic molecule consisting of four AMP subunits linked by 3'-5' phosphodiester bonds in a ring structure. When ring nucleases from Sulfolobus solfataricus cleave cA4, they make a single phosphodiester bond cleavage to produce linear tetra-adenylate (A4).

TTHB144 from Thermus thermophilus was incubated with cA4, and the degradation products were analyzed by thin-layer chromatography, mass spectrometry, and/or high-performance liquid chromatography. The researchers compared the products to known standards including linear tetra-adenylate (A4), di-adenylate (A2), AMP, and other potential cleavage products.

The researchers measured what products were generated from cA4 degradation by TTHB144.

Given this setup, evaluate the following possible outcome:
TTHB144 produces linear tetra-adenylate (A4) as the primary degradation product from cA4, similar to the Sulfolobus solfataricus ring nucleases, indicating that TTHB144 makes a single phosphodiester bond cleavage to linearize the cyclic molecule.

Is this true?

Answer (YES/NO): NO